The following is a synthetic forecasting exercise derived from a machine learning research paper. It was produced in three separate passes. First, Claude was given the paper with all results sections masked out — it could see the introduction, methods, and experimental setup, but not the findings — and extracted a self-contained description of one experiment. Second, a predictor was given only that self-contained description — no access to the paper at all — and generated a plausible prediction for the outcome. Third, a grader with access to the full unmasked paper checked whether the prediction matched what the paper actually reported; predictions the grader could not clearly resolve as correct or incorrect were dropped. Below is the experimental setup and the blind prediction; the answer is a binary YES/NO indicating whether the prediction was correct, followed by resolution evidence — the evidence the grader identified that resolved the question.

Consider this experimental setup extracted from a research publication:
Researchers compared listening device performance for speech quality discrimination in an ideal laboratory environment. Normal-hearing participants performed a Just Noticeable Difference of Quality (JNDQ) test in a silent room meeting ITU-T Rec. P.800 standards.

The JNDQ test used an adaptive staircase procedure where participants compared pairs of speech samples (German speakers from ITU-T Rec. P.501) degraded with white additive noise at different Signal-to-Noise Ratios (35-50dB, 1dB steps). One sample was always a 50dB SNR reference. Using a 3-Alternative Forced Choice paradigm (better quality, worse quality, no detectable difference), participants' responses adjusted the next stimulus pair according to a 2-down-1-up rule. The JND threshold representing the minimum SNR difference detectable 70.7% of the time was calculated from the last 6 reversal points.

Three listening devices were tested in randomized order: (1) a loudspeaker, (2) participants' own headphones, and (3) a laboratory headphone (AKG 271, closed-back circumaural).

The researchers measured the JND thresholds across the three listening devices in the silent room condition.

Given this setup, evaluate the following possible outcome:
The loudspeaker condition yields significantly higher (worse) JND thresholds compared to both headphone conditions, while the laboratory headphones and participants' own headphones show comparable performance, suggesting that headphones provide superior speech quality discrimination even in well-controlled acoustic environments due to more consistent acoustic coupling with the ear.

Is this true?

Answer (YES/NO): YES